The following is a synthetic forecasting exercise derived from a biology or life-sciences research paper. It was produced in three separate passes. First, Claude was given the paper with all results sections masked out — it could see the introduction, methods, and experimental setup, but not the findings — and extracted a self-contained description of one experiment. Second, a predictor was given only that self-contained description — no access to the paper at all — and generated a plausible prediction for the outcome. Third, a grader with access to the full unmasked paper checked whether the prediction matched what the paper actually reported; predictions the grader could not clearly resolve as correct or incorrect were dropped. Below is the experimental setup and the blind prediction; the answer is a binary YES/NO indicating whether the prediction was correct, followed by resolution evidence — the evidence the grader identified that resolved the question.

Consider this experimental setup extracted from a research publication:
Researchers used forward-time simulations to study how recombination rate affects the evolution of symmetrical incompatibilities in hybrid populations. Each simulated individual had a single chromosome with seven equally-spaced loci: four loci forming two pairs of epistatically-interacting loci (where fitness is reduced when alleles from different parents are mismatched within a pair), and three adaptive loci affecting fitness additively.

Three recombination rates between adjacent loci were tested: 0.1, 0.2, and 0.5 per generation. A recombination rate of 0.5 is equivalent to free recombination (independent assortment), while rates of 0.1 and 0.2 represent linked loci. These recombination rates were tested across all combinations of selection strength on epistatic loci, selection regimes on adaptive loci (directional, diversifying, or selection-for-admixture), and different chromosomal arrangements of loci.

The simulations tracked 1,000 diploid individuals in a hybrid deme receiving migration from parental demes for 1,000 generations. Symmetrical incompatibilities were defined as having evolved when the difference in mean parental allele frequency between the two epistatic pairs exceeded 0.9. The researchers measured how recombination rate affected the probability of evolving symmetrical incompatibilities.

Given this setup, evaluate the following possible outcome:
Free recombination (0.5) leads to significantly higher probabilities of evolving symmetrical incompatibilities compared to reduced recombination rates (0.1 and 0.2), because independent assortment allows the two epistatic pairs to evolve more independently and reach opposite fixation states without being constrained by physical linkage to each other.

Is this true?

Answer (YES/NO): NO